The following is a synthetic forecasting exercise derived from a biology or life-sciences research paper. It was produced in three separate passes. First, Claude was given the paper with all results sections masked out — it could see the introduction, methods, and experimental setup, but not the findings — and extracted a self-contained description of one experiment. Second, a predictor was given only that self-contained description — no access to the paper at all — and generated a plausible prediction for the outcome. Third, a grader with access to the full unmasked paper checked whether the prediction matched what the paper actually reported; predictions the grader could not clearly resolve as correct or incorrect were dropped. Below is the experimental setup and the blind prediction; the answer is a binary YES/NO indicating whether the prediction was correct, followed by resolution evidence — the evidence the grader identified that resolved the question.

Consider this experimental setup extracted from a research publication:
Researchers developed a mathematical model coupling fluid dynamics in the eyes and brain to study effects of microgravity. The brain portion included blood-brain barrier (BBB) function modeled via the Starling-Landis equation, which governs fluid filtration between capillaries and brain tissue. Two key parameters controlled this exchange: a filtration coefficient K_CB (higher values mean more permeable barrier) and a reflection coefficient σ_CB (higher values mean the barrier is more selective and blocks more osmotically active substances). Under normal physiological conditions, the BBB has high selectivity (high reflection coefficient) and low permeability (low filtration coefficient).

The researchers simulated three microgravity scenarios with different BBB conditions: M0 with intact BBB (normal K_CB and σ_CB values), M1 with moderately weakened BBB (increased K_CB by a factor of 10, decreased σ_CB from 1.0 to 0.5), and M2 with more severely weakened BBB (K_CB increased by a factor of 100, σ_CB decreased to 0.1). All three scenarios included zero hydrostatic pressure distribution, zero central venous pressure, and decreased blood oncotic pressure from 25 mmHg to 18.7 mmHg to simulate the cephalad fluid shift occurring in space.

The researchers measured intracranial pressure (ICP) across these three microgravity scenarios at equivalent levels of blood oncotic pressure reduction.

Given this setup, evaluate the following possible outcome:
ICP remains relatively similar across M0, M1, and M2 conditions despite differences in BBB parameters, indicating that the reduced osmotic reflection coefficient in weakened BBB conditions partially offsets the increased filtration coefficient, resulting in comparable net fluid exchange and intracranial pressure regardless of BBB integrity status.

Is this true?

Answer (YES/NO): NO